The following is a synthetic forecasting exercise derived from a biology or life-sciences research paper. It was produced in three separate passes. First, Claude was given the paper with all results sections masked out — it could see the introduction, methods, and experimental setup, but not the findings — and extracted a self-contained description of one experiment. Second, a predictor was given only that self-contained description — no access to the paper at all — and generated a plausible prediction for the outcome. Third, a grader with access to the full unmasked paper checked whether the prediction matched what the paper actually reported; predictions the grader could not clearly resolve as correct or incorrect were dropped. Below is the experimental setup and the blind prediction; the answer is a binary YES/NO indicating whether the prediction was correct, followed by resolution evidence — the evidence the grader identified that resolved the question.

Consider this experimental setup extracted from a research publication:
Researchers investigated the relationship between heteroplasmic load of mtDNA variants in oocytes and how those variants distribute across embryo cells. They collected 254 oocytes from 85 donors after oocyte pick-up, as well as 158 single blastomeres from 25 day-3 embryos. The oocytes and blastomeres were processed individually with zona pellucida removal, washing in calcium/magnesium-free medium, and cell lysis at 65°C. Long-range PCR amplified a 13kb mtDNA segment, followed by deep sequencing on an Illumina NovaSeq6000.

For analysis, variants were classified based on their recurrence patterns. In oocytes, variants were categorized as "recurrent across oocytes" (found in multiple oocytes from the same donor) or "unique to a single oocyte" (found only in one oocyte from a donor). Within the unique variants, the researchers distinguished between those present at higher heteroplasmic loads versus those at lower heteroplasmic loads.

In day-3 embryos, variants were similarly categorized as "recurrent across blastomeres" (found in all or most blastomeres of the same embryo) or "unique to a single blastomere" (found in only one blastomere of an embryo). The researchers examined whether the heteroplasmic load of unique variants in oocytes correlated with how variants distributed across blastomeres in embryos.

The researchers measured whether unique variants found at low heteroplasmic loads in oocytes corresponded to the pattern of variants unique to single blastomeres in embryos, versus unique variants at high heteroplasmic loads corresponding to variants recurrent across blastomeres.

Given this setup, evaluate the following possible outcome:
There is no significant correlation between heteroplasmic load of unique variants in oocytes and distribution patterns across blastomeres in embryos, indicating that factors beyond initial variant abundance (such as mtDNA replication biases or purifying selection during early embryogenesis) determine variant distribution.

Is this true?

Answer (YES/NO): NO